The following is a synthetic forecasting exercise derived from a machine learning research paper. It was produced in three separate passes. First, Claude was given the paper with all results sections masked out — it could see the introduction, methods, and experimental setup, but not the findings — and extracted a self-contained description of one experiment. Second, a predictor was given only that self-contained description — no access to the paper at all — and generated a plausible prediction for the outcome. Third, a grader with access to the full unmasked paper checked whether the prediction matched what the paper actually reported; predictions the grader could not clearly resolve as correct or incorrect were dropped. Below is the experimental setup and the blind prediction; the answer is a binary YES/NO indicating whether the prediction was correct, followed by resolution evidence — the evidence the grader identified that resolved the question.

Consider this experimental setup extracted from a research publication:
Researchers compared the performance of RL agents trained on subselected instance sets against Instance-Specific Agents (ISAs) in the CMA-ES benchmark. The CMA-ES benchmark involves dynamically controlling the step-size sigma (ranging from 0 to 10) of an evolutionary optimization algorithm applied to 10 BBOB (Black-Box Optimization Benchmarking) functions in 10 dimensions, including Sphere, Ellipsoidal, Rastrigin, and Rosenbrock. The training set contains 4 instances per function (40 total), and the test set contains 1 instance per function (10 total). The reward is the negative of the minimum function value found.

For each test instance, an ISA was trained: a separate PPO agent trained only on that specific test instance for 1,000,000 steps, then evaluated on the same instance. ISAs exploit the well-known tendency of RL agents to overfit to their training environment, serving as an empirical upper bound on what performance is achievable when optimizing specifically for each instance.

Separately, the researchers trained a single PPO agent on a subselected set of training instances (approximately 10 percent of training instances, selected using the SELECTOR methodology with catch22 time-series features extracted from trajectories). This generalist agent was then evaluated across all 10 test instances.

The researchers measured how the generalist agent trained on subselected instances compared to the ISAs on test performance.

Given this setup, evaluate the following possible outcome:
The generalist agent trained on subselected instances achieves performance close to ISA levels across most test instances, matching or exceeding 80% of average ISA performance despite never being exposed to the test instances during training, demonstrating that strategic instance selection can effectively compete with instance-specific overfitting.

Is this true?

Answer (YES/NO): YES